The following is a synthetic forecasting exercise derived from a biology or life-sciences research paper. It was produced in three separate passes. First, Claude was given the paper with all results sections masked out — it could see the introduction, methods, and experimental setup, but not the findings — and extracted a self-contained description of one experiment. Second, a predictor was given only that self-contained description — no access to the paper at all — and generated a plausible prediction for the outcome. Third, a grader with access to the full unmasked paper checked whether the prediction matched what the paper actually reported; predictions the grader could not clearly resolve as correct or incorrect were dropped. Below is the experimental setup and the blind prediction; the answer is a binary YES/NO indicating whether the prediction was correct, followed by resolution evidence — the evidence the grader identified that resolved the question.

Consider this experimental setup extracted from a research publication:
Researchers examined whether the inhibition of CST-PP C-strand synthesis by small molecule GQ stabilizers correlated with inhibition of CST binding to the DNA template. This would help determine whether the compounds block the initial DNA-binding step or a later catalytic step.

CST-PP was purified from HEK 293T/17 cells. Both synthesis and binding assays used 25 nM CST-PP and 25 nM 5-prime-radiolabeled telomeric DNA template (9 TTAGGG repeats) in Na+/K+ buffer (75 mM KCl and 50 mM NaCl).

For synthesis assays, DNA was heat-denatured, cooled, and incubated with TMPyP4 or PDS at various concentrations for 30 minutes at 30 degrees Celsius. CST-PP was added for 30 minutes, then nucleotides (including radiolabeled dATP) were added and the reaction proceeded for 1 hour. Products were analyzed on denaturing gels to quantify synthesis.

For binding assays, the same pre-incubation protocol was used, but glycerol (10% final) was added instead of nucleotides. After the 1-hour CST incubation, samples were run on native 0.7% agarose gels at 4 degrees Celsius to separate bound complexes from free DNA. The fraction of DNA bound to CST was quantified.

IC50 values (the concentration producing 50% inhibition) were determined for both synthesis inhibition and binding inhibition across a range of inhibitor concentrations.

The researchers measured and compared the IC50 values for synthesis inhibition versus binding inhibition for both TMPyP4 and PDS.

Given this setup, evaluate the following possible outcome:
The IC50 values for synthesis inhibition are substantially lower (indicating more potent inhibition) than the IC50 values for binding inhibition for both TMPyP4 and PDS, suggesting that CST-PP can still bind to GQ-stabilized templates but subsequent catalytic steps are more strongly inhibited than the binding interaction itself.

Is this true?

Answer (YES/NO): NO